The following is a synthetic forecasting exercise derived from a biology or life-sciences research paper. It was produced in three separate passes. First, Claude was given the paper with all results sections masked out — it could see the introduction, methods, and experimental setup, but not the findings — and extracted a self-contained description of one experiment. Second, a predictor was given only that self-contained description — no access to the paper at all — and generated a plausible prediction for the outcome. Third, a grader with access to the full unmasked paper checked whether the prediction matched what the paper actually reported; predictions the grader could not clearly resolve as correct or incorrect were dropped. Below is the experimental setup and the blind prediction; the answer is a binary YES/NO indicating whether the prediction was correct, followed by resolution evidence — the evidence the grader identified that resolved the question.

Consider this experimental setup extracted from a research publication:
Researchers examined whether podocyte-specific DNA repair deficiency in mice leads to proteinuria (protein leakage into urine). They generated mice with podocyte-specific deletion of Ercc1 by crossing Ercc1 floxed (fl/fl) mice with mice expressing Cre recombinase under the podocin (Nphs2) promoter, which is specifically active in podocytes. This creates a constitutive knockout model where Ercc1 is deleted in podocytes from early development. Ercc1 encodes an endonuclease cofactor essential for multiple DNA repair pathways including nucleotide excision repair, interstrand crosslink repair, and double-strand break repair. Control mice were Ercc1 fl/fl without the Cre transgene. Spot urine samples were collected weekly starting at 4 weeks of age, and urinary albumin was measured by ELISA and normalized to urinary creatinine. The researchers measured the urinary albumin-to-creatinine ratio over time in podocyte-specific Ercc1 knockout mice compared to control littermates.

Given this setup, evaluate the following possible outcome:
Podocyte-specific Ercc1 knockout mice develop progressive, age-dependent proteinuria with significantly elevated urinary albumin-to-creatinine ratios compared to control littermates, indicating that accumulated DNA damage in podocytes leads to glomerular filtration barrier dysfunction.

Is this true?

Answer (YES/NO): YES